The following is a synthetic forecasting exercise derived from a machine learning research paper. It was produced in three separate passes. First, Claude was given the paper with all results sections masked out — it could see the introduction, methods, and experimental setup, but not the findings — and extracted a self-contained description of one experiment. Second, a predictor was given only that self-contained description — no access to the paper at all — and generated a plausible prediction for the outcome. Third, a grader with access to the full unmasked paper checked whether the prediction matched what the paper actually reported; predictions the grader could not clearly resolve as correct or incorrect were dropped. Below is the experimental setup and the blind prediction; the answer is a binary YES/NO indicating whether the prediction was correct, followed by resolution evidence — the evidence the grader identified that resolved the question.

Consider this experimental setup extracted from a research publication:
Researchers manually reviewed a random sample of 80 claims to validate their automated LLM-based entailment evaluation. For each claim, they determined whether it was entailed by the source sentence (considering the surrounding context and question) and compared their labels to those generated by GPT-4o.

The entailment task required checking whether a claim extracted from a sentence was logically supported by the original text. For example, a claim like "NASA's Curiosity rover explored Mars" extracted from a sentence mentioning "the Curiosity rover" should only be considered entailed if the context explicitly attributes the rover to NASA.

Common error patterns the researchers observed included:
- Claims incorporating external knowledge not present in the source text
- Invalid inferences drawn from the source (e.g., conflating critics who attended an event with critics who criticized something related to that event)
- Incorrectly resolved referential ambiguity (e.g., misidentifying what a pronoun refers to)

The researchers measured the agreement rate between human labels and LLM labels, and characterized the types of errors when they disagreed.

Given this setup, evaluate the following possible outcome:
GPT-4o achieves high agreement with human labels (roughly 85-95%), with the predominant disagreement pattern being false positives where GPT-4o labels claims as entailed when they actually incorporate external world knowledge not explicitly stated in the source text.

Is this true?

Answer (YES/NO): NO